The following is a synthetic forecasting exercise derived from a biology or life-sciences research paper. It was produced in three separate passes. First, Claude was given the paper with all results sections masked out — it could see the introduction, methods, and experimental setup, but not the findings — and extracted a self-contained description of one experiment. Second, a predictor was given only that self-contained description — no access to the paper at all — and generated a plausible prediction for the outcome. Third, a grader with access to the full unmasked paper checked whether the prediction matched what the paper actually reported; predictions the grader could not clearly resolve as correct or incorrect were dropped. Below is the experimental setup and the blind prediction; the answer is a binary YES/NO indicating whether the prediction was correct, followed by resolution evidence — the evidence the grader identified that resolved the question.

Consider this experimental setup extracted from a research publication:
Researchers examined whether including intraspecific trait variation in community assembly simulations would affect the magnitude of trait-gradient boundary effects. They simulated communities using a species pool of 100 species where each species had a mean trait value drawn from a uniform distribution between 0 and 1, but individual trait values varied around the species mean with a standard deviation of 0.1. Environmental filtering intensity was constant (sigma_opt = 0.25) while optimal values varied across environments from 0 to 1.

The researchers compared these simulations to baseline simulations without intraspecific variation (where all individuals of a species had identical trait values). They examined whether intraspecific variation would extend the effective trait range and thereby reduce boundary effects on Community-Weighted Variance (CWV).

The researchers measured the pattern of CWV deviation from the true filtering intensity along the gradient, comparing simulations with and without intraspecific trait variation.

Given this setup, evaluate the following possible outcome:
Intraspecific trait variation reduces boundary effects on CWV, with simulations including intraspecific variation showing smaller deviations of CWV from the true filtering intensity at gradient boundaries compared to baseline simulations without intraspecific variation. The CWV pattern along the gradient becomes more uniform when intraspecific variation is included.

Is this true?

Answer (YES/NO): NO